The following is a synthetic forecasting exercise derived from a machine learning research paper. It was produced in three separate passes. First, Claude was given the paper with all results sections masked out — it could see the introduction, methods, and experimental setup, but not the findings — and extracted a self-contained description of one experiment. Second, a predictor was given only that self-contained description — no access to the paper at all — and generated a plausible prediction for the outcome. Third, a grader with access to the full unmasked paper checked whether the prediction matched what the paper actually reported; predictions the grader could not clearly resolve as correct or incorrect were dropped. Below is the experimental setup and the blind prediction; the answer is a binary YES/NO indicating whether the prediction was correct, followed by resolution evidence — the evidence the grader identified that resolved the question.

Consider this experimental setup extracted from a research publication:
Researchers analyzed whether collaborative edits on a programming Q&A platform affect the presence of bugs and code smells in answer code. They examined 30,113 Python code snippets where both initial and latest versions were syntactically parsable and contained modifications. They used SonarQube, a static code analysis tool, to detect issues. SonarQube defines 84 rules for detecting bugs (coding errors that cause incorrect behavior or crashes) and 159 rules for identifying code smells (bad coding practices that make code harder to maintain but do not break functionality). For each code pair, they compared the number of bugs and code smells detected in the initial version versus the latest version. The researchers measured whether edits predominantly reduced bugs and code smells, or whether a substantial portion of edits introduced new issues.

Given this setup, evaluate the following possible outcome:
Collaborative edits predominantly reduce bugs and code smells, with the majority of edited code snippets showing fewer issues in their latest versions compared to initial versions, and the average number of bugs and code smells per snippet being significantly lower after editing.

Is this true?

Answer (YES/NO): NO